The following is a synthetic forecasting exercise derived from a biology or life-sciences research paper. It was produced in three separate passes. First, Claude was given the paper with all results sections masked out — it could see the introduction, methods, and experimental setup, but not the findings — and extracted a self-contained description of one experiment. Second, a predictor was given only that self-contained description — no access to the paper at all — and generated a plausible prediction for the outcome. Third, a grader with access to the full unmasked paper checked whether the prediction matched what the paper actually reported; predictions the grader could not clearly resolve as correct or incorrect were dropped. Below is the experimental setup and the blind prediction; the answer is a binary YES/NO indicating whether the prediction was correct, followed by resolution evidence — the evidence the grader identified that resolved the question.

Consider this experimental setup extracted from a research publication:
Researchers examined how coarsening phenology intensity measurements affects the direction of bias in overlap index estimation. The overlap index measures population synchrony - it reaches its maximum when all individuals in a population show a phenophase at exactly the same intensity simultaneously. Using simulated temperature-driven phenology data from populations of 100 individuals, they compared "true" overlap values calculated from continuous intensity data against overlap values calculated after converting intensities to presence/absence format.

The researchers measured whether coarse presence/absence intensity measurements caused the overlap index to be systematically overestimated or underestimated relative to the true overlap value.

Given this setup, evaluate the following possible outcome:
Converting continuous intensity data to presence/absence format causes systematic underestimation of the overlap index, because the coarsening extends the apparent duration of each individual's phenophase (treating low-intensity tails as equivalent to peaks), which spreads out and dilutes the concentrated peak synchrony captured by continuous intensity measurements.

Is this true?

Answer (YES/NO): NO